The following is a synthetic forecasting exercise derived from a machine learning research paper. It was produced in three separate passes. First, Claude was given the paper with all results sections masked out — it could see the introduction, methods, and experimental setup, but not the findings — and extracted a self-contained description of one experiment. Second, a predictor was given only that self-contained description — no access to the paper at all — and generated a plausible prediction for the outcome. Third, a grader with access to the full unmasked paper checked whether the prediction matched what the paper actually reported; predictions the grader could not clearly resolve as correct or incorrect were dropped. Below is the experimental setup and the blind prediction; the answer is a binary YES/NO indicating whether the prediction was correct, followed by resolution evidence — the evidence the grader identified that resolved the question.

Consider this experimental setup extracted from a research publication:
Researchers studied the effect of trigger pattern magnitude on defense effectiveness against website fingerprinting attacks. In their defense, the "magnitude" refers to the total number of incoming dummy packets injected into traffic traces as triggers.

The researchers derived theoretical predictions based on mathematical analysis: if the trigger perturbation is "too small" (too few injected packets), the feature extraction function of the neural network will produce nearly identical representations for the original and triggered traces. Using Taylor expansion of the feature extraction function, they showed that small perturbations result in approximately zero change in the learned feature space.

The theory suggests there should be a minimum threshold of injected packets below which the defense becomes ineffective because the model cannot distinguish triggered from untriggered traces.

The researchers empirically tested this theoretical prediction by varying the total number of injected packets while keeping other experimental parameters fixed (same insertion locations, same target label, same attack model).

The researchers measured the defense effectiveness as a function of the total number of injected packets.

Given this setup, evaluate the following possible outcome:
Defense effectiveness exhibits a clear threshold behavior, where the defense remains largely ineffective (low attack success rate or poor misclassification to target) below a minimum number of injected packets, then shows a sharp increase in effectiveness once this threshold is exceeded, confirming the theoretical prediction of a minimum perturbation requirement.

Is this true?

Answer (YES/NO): NO